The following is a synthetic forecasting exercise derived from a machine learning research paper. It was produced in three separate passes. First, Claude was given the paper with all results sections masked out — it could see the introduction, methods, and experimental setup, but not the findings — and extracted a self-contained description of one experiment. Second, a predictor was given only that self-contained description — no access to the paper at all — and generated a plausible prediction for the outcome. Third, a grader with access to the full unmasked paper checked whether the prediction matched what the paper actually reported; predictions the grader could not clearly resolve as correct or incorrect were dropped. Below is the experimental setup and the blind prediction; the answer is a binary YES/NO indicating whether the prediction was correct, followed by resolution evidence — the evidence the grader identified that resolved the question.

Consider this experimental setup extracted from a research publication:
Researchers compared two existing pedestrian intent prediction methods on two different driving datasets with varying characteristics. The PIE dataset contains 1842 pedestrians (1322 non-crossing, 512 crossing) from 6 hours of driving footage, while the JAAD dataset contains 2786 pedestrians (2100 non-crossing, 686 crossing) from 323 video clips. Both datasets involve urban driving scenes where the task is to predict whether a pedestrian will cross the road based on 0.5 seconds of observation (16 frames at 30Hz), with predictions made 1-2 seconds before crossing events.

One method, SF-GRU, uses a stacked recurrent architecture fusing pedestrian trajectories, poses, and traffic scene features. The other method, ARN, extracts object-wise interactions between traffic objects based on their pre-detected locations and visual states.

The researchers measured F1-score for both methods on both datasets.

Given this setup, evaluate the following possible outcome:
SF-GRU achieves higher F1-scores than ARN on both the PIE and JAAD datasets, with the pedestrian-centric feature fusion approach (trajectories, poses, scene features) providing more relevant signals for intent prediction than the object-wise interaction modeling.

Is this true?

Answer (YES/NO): NO